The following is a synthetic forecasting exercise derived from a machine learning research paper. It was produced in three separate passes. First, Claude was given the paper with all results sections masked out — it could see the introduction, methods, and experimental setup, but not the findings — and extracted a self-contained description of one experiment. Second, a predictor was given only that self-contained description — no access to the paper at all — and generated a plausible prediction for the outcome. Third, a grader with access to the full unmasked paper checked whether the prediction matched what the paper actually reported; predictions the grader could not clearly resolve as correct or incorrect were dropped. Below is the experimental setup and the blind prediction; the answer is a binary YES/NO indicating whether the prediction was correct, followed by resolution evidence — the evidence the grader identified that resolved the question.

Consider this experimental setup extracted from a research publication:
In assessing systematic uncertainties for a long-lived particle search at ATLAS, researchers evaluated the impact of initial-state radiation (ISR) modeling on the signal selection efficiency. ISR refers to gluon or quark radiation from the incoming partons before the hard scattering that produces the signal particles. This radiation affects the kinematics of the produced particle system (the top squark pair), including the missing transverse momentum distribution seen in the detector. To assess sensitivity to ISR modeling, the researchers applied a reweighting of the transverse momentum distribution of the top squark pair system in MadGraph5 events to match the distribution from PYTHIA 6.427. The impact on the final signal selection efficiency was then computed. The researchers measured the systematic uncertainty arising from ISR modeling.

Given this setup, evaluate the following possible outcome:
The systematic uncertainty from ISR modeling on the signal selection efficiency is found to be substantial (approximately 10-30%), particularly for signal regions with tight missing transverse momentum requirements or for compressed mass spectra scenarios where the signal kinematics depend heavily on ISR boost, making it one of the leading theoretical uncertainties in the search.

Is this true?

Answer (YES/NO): NO